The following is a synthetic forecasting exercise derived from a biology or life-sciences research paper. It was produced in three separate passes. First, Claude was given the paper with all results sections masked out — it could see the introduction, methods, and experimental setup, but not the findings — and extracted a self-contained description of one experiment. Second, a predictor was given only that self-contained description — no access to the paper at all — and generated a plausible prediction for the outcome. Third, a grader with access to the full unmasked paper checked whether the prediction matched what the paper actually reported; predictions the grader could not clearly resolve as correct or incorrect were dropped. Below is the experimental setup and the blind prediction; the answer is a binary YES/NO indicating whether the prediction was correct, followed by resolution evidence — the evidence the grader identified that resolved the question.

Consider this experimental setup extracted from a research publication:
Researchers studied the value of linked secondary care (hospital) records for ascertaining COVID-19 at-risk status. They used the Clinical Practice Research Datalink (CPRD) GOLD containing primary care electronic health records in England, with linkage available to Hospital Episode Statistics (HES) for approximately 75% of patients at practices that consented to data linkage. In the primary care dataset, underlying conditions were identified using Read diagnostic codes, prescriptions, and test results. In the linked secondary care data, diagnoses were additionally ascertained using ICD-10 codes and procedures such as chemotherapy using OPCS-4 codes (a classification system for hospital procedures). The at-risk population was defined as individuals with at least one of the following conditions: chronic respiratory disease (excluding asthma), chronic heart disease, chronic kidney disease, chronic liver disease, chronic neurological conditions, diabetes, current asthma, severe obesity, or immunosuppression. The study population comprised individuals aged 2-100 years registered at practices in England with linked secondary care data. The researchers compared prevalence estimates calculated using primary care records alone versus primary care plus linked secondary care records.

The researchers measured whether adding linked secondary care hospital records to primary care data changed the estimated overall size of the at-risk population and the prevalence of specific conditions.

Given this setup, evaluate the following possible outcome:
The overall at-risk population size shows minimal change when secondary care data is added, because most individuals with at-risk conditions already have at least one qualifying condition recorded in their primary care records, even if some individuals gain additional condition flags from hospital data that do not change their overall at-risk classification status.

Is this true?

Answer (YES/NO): YES